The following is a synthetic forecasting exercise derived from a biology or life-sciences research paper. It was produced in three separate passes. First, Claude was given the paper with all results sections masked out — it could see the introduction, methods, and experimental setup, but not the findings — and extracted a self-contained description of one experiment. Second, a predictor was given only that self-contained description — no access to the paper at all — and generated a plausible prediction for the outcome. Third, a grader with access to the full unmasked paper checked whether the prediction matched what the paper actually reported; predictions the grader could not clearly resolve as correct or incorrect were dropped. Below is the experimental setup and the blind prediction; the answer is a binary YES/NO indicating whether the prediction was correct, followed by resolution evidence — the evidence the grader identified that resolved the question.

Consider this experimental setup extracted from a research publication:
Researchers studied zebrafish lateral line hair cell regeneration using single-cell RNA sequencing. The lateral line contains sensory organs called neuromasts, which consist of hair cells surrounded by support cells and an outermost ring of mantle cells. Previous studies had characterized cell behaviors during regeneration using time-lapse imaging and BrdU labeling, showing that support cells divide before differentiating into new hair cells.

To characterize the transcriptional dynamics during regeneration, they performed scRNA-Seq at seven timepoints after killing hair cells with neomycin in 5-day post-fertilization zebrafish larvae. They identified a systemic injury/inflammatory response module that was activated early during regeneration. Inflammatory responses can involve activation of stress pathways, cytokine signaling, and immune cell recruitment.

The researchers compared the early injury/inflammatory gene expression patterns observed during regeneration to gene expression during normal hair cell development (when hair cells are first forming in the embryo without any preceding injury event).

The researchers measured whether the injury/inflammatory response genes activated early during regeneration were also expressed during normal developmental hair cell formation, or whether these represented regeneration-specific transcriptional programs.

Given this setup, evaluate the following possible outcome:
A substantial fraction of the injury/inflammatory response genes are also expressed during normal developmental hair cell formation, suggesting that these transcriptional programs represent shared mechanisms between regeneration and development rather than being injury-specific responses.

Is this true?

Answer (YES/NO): NO